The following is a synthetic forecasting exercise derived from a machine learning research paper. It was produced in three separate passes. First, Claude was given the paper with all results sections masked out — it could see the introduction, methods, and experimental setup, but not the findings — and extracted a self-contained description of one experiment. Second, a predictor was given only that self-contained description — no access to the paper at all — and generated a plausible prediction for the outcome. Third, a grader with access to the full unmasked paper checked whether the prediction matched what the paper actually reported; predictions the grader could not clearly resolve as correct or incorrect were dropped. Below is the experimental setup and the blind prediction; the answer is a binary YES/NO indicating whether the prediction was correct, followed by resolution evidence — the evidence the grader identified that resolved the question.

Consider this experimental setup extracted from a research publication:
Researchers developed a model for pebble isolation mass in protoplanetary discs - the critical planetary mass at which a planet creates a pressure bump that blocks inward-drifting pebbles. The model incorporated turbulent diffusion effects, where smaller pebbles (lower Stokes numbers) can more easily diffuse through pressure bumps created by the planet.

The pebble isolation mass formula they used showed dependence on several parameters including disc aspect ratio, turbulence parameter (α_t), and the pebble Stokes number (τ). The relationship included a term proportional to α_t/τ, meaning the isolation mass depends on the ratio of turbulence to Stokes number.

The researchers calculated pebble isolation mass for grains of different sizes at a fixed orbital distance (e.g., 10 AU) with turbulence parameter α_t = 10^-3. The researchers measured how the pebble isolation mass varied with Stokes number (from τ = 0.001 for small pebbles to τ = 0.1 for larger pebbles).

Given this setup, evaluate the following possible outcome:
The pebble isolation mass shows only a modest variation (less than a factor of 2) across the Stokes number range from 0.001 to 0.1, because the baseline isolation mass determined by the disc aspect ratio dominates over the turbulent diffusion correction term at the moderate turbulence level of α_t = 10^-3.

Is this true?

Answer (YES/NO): NO